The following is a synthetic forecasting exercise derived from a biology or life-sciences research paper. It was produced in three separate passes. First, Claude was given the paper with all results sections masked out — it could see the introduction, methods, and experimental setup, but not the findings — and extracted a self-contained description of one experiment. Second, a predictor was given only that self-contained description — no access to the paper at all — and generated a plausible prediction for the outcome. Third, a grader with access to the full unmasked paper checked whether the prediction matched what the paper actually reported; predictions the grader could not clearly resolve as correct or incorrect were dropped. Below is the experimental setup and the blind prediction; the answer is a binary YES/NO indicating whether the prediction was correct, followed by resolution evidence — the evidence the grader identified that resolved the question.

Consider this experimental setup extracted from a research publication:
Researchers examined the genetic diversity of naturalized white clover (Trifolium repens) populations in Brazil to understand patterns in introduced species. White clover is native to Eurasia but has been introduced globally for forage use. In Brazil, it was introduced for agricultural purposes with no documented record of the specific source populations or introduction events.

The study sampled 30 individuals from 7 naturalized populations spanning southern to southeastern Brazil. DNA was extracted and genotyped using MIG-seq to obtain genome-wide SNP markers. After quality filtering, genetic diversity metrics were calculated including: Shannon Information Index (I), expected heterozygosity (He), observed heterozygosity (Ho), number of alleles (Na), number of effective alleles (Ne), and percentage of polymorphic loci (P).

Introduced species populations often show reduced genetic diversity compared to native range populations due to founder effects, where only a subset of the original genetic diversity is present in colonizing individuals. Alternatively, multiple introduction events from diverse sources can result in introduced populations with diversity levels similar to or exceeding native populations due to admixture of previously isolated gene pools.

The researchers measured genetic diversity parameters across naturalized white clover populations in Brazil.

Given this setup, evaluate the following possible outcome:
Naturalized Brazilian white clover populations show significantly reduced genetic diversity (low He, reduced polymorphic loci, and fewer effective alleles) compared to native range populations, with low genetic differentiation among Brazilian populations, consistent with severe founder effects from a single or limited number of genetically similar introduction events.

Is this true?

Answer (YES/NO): NO